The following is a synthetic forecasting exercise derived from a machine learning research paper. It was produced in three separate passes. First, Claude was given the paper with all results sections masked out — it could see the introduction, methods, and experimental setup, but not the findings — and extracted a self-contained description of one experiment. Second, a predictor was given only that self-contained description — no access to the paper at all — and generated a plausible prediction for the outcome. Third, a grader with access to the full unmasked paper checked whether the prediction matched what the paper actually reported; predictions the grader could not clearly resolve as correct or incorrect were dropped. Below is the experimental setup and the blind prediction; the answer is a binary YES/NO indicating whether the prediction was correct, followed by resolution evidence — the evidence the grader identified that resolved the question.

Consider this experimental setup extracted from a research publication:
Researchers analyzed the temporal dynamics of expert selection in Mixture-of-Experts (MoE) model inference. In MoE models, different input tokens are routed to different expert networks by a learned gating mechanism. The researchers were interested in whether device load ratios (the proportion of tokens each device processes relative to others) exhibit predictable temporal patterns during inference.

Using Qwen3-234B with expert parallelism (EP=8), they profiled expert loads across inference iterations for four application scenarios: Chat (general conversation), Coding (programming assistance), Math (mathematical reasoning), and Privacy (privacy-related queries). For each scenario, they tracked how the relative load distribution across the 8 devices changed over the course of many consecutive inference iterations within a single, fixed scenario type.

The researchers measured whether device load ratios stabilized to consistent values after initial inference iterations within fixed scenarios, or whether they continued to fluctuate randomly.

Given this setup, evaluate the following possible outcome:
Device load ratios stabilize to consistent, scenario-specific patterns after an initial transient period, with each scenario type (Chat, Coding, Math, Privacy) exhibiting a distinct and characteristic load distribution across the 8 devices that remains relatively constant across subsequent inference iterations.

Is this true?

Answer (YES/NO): YES